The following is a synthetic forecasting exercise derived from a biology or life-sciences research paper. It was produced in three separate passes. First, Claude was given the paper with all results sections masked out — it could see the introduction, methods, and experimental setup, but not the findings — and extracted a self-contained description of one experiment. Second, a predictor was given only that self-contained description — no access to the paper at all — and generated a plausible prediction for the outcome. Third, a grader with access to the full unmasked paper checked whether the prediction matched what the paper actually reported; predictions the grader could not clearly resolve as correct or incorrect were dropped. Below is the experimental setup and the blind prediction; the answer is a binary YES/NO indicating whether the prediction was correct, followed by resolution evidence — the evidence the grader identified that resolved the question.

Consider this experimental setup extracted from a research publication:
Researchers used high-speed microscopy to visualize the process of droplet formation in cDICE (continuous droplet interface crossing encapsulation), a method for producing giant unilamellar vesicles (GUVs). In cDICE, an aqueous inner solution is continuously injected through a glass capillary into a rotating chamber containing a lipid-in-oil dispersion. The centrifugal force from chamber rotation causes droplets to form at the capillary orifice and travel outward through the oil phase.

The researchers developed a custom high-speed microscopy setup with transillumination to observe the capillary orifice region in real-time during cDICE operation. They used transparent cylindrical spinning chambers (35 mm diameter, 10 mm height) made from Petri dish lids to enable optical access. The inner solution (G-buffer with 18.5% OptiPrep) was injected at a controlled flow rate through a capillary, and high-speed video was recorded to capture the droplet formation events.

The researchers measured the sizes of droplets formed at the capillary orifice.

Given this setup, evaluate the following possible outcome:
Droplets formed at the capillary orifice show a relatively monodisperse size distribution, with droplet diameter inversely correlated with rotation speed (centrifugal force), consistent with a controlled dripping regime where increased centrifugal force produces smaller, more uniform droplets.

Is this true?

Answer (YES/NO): NO